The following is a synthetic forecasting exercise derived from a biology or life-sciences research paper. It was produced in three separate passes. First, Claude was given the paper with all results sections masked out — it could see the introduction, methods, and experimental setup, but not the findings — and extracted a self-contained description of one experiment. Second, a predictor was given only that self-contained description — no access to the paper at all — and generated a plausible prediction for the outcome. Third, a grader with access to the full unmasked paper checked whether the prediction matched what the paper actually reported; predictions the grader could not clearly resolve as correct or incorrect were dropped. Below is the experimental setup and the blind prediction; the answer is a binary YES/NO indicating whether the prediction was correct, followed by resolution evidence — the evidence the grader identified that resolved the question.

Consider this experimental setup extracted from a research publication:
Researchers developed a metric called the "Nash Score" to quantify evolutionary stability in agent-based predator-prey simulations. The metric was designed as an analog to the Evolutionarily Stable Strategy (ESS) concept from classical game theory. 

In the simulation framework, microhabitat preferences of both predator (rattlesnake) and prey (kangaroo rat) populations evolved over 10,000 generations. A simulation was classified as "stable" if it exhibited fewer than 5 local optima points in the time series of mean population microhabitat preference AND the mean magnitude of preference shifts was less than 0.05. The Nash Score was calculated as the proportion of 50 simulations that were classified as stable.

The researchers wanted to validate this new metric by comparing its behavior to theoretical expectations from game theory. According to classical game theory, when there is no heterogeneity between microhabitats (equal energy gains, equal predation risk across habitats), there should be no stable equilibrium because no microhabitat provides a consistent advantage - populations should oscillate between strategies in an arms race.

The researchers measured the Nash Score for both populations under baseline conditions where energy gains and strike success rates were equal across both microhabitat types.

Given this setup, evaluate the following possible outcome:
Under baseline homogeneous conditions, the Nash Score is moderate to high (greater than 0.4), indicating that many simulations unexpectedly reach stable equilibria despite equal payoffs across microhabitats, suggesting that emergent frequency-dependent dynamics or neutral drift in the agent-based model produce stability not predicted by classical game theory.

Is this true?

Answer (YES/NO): NO